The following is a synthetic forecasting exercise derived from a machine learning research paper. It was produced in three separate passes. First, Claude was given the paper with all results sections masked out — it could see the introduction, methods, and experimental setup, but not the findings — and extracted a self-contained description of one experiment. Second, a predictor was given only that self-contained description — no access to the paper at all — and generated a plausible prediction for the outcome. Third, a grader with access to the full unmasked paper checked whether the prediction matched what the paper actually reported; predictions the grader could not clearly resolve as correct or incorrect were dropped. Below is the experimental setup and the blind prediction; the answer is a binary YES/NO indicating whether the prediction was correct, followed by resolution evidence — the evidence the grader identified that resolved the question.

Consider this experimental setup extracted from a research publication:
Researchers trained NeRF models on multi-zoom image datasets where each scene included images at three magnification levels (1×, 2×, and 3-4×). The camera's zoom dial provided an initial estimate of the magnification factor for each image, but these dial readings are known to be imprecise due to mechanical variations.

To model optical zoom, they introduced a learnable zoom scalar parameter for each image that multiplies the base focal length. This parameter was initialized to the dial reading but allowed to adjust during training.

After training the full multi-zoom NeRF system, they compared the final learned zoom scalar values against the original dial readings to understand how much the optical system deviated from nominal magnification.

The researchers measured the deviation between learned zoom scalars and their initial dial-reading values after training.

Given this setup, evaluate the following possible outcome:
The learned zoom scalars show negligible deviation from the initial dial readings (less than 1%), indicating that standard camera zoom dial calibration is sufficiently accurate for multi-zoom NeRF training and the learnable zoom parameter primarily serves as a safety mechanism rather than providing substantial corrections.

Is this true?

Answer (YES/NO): NO